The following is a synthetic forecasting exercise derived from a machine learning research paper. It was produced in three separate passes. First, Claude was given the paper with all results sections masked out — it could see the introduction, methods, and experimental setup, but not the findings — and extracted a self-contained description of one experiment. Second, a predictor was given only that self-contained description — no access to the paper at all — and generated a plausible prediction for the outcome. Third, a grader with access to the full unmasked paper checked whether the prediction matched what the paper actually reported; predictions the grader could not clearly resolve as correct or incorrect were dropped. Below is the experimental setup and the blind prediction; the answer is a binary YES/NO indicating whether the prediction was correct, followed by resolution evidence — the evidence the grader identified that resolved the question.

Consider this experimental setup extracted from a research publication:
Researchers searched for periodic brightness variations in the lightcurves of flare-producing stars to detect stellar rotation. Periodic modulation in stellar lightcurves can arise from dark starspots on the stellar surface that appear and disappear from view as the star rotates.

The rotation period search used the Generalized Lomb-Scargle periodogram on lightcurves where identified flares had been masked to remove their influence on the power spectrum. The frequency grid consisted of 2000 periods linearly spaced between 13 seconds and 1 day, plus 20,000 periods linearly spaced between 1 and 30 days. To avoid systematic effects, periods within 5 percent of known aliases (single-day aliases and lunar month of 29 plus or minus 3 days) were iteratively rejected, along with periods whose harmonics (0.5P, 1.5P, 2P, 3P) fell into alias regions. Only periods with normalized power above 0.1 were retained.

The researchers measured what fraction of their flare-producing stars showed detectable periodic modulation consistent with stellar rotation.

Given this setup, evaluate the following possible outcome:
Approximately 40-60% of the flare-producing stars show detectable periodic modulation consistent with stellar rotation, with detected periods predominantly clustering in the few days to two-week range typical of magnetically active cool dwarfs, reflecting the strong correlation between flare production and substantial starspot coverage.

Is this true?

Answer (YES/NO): NO